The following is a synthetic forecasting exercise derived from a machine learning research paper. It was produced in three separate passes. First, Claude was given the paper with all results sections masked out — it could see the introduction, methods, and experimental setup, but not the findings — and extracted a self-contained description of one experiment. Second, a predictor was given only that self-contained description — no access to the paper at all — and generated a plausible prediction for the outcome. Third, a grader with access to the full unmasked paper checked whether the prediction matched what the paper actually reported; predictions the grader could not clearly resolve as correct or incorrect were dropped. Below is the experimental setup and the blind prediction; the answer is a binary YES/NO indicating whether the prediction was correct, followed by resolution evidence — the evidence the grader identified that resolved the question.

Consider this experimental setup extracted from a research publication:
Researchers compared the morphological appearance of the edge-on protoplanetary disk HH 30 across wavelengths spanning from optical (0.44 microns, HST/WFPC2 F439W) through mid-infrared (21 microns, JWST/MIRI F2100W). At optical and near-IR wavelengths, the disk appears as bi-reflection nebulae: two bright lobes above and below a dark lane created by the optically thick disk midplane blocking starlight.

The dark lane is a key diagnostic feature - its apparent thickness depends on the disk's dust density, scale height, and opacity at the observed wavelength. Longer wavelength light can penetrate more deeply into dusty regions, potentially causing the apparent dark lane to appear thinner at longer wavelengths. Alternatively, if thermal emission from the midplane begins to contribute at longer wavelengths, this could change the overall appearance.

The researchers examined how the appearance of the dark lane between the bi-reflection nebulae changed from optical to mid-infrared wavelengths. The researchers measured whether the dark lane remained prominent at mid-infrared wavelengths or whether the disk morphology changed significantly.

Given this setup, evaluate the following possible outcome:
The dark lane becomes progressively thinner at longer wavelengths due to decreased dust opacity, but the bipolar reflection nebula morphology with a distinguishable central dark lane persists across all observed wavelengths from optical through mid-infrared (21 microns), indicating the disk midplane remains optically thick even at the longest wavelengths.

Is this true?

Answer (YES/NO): NO